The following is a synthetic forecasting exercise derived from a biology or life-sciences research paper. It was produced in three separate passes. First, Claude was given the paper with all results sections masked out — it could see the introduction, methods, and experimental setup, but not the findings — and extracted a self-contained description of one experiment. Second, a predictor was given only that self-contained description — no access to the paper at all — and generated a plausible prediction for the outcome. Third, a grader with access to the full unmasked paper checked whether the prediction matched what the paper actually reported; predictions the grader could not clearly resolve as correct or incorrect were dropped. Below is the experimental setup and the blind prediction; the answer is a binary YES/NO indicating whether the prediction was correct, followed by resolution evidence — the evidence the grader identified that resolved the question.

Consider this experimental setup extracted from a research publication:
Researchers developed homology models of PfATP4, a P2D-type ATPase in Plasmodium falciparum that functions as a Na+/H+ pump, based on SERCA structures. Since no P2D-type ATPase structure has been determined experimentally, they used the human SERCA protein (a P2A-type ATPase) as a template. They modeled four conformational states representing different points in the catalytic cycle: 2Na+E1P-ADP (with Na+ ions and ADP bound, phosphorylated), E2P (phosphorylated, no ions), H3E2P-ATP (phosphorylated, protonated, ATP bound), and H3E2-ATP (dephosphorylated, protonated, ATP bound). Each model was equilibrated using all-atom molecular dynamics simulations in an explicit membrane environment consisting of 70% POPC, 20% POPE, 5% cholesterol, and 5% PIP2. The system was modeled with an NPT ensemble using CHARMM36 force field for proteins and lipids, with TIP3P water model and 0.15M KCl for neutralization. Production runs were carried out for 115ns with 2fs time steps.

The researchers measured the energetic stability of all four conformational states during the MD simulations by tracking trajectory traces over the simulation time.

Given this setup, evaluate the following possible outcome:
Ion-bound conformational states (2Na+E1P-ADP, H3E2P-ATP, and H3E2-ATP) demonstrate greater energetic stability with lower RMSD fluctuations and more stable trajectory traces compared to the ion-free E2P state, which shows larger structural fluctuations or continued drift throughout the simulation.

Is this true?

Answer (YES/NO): NO